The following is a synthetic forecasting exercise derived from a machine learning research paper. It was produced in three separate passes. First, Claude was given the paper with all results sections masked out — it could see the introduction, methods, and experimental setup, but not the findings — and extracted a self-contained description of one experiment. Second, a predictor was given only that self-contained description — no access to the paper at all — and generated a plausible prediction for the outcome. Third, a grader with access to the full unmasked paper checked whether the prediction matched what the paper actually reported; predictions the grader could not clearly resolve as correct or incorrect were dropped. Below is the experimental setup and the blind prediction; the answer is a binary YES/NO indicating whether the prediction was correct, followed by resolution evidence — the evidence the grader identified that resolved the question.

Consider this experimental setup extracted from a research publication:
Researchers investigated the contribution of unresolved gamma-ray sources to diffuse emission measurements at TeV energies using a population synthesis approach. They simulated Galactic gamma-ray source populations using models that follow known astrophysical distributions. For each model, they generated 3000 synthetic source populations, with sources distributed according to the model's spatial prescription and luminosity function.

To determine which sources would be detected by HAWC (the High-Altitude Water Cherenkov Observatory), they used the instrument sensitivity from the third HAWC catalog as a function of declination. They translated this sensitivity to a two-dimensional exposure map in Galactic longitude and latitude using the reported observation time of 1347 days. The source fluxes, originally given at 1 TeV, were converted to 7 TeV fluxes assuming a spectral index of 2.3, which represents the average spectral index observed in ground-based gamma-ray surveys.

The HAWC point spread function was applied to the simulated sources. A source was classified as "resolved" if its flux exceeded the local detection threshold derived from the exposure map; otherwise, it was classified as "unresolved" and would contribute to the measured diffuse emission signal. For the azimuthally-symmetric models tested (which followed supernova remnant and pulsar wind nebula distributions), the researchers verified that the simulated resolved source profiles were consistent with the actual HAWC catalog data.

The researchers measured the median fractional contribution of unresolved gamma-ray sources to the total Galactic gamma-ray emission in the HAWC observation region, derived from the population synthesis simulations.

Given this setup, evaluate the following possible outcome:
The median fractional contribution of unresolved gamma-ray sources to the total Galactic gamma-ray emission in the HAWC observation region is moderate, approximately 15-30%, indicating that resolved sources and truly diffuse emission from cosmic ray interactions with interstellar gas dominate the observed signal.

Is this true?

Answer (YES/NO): NO